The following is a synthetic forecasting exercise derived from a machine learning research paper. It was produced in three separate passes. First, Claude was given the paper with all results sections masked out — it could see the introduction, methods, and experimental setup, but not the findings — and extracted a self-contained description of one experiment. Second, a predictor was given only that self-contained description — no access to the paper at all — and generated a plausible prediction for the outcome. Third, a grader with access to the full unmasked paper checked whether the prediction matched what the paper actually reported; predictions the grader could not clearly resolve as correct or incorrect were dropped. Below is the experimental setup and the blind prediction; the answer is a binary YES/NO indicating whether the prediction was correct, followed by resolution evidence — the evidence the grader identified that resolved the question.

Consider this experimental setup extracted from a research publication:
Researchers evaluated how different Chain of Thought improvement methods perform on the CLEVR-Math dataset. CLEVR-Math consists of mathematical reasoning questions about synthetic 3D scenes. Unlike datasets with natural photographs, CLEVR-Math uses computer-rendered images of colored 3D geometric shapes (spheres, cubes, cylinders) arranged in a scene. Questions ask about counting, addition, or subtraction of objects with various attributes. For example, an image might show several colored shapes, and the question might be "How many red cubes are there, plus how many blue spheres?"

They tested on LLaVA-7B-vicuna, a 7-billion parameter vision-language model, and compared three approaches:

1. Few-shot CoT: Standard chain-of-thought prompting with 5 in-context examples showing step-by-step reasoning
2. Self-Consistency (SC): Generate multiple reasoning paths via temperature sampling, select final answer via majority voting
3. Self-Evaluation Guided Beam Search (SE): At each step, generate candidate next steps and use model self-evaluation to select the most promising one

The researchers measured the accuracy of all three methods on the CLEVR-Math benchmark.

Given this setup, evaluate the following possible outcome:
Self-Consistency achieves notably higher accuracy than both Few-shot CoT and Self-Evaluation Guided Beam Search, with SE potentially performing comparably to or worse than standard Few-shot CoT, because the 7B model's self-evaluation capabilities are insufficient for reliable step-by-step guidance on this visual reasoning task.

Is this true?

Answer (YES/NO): NO